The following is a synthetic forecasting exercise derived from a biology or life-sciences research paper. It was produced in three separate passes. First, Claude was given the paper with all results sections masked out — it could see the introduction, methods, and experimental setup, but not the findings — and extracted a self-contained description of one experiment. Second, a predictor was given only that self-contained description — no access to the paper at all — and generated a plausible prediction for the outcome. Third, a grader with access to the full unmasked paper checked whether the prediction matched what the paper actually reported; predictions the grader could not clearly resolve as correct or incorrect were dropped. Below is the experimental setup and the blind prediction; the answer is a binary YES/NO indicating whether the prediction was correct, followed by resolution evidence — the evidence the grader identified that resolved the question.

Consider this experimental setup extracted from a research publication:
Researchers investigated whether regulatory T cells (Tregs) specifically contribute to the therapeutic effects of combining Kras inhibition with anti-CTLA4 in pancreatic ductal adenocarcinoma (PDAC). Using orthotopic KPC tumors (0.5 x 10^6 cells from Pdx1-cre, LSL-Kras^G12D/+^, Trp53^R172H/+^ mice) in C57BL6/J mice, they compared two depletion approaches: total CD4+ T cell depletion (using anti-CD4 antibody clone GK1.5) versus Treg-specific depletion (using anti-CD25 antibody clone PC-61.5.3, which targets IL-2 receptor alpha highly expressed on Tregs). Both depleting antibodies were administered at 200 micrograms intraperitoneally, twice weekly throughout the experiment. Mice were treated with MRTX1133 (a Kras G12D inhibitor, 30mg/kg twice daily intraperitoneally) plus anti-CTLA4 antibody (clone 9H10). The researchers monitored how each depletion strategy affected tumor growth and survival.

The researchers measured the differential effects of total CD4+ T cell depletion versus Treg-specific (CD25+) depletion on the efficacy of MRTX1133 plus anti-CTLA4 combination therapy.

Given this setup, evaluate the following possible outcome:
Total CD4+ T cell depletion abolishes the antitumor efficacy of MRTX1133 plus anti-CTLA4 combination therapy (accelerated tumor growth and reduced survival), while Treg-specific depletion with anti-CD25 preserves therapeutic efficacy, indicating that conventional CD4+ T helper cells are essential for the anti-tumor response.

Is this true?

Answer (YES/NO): NO